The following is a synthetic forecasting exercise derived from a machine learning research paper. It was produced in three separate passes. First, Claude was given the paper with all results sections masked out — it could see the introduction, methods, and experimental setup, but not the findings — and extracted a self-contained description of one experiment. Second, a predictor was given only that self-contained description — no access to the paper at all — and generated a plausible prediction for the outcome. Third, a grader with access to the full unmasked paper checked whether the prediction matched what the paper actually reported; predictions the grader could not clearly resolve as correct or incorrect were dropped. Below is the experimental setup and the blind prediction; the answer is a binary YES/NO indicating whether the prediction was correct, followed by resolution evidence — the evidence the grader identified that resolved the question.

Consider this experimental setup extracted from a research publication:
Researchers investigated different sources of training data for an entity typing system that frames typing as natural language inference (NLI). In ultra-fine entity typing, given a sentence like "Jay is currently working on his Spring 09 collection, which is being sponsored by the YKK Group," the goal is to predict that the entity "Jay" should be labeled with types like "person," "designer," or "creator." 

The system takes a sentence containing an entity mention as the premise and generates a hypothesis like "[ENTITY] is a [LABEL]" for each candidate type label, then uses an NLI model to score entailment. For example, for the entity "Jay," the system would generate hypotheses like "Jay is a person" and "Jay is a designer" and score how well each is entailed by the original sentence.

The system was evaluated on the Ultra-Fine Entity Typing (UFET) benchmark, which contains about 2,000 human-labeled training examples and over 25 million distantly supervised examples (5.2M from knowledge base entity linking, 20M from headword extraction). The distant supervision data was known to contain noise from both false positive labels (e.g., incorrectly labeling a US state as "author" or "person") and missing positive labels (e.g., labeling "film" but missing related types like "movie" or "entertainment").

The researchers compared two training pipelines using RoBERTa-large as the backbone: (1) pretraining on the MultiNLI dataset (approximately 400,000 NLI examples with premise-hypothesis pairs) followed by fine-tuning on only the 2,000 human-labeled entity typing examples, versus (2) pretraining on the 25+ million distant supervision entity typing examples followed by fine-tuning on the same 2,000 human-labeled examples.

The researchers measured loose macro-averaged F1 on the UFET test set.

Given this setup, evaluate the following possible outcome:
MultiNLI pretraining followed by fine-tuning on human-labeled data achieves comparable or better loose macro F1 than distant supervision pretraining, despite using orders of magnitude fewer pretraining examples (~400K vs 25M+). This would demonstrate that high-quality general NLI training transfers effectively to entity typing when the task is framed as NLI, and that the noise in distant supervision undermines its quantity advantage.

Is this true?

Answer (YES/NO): YES